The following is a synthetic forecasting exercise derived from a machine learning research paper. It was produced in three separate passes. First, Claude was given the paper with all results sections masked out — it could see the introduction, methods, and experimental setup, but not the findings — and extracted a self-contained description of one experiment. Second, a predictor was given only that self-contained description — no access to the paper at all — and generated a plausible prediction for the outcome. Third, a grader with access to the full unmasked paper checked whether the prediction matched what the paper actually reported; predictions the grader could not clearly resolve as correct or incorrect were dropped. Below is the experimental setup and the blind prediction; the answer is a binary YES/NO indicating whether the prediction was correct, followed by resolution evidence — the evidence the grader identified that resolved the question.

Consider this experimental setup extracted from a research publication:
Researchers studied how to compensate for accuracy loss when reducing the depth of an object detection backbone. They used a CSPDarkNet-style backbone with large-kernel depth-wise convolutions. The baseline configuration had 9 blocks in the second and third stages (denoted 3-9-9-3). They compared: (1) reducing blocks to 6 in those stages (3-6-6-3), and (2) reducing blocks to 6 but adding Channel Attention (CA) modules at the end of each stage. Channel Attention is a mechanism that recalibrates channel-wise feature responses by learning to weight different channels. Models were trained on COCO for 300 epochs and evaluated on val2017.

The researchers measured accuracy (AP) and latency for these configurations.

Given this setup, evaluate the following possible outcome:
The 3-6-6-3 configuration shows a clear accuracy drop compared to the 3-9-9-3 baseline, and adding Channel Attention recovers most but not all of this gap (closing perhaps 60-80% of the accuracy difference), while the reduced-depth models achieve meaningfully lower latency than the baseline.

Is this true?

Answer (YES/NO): YES